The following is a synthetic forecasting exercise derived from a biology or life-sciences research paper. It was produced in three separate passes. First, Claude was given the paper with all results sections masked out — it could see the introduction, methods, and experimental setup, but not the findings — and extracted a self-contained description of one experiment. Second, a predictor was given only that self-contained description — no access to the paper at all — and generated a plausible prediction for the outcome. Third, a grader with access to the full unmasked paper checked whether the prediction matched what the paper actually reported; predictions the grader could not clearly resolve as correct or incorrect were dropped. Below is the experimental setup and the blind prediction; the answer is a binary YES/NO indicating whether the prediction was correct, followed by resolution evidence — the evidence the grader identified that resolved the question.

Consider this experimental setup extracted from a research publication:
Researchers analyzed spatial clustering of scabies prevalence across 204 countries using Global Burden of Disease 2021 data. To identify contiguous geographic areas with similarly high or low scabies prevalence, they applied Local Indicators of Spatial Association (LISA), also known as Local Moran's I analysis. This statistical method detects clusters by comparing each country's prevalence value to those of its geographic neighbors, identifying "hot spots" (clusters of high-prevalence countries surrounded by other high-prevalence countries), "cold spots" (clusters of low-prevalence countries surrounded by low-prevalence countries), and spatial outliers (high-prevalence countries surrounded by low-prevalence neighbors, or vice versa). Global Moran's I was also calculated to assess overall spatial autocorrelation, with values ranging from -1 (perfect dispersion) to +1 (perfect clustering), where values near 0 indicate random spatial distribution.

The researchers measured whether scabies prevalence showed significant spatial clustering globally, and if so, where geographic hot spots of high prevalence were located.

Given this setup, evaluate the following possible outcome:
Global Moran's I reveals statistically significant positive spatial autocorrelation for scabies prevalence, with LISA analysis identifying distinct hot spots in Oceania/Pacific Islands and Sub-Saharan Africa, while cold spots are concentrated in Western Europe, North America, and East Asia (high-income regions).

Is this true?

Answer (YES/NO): NO